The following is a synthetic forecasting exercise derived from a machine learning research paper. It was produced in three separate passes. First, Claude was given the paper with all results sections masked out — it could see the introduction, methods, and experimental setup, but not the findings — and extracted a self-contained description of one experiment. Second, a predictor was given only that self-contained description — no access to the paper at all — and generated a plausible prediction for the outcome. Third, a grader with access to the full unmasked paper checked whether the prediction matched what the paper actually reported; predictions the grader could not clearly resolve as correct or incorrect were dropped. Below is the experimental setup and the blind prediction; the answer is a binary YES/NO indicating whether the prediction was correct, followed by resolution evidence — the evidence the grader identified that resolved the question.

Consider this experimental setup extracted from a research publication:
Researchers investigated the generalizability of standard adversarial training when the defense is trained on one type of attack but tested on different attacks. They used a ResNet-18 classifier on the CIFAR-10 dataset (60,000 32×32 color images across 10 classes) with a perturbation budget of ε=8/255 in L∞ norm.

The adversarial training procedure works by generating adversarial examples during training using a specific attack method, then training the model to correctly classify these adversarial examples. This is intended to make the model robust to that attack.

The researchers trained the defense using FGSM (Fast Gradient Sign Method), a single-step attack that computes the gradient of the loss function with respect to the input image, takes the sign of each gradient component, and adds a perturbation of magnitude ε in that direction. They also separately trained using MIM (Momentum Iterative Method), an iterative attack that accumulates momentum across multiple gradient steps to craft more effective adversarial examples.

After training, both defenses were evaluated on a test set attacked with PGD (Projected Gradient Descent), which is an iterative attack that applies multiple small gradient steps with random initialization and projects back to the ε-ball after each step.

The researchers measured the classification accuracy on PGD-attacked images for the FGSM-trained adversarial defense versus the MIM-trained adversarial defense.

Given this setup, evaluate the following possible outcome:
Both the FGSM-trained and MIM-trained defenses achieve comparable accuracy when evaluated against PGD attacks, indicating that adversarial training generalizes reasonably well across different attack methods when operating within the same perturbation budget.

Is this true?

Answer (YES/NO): NO